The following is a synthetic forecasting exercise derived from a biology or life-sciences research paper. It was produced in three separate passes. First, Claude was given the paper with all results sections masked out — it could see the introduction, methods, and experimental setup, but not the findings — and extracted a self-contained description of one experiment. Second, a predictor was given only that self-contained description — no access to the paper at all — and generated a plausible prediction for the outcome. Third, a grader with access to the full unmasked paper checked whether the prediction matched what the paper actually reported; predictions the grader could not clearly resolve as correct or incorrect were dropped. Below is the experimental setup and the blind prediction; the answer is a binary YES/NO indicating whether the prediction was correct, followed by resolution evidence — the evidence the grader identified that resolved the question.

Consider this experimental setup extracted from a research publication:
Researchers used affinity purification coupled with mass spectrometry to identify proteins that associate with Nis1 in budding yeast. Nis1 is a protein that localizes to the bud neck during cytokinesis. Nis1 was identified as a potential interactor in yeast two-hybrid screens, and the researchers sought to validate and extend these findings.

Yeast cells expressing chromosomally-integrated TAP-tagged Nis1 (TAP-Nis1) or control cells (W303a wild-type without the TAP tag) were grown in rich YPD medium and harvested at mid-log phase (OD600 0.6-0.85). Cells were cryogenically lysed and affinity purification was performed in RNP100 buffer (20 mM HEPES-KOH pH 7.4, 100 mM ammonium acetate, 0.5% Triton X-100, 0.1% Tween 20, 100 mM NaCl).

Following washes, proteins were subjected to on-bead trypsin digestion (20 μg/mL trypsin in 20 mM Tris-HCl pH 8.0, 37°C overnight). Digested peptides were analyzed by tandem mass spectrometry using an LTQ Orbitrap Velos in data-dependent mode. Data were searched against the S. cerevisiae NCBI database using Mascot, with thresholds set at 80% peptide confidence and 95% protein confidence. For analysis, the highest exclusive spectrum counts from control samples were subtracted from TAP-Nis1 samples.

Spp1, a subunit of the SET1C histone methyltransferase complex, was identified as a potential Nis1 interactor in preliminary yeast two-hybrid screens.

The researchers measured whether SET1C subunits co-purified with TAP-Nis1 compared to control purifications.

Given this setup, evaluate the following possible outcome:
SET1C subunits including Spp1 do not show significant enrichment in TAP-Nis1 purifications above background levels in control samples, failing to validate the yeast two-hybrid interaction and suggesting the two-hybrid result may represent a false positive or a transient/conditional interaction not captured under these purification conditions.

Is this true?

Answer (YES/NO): YES